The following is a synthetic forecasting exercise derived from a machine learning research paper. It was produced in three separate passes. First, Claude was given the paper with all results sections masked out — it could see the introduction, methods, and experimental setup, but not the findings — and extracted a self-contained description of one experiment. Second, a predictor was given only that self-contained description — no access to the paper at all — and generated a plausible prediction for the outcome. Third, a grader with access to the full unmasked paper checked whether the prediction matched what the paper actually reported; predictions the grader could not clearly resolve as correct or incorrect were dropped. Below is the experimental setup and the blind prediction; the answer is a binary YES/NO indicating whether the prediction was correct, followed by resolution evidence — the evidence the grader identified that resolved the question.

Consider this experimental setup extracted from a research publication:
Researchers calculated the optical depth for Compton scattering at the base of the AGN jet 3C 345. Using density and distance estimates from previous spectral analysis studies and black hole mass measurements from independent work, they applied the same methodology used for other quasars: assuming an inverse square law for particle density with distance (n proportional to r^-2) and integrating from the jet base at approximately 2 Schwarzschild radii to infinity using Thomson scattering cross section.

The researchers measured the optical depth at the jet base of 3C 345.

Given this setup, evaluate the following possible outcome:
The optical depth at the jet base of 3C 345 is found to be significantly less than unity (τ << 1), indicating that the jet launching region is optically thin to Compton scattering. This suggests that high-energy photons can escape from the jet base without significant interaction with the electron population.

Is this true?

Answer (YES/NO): NO